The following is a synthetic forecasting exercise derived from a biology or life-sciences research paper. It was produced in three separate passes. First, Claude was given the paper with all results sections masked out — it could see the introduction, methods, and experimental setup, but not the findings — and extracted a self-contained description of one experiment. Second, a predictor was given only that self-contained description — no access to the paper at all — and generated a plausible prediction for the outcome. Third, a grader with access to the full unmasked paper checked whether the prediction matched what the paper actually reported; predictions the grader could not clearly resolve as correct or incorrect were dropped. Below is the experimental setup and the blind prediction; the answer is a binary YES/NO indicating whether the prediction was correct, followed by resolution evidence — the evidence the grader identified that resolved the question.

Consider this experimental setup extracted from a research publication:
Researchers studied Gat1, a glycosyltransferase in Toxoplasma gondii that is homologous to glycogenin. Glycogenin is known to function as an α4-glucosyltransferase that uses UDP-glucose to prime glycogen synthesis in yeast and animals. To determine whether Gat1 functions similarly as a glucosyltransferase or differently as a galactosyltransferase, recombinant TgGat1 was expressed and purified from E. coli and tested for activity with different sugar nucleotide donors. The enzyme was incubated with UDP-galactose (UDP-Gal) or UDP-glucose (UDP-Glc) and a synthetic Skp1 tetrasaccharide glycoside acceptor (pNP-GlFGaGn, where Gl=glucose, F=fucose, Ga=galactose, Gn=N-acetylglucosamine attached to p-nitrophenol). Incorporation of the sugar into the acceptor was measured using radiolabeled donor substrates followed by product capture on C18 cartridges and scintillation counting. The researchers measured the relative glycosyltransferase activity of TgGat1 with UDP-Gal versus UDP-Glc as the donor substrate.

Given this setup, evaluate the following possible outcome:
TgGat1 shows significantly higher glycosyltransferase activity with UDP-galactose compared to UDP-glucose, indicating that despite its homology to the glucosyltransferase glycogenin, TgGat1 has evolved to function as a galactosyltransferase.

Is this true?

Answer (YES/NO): YES